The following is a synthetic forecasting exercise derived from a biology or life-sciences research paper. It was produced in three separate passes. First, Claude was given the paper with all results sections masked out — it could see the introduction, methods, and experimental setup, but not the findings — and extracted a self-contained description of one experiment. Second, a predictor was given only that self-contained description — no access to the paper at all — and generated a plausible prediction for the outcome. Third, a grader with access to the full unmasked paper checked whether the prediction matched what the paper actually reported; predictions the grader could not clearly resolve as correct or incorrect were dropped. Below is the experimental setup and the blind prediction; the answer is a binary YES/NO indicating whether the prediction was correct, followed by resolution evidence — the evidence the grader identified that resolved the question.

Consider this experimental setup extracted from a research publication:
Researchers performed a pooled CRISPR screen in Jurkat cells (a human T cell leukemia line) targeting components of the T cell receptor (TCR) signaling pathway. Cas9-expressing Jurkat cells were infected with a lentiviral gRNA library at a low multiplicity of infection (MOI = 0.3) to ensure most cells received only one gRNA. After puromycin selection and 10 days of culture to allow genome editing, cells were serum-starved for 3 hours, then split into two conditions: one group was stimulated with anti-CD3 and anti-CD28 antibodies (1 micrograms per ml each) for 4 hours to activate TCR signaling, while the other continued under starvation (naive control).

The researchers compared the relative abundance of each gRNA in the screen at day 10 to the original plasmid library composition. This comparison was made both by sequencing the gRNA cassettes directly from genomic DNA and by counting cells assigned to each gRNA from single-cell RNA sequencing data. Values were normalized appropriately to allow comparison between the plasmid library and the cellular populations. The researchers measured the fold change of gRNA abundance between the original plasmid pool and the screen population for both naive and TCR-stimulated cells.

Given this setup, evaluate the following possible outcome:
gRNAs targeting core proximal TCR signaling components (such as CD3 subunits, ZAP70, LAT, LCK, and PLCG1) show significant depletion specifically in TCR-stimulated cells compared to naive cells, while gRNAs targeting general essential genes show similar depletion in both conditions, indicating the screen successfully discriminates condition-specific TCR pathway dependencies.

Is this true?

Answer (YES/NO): NO